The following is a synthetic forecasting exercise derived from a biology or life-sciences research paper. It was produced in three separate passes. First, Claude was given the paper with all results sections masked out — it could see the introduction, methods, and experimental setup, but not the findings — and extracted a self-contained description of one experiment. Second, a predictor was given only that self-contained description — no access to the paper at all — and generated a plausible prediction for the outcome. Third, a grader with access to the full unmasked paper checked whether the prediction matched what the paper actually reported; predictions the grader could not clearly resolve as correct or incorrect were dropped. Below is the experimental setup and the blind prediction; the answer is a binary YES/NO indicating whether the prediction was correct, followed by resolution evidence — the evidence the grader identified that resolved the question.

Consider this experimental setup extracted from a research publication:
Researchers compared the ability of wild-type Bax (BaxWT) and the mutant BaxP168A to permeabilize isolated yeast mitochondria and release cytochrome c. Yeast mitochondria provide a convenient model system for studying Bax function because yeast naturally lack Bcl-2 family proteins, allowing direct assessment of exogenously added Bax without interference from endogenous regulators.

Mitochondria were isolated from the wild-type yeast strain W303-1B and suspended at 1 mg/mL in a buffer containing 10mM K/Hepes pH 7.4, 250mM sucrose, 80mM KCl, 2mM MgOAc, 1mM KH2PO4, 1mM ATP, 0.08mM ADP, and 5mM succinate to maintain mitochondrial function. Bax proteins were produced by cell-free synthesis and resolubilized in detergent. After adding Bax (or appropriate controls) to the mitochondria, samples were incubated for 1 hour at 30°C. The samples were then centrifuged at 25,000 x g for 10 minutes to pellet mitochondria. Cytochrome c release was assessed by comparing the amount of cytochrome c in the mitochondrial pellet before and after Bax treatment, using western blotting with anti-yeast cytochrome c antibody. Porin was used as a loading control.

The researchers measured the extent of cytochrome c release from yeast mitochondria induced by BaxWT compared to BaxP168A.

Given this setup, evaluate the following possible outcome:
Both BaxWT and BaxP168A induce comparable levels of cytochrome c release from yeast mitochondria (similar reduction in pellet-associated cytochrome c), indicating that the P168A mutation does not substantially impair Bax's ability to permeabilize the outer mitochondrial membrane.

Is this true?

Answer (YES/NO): YES